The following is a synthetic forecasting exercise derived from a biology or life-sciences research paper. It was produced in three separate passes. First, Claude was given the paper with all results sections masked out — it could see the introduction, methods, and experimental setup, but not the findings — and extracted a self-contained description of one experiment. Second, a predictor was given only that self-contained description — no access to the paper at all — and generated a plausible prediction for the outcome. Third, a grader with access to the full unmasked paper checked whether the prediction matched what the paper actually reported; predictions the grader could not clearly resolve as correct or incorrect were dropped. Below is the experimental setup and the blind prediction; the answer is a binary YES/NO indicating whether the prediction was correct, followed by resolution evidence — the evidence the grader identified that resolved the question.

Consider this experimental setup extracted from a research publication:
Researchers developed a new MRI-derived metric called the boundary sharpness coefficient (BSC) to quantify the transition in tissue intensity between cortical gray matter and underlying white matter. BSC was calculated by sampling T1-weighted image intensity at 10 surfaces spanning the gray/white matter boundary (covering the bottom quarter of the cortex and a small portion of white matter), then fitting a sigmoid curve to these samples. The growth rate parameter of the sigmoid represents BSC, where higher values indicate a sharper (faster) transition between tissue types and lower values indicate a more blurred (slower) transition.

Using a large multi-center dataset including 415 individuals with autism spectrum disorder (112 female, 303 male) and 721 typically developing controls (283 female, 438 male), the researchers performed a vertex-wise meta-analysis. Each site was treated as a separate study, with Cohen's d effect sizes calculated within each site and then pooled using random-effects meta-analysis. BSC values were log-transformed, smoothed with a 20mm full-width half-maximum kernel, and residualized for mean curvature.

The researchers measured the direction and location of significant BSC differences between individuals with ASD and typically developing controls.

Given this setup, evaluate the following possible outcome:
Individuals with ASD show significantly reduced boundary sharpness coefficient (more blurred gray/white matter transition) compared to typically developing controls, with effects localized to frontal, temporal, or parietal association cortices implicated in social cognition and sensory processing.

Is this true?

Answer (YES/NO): NO